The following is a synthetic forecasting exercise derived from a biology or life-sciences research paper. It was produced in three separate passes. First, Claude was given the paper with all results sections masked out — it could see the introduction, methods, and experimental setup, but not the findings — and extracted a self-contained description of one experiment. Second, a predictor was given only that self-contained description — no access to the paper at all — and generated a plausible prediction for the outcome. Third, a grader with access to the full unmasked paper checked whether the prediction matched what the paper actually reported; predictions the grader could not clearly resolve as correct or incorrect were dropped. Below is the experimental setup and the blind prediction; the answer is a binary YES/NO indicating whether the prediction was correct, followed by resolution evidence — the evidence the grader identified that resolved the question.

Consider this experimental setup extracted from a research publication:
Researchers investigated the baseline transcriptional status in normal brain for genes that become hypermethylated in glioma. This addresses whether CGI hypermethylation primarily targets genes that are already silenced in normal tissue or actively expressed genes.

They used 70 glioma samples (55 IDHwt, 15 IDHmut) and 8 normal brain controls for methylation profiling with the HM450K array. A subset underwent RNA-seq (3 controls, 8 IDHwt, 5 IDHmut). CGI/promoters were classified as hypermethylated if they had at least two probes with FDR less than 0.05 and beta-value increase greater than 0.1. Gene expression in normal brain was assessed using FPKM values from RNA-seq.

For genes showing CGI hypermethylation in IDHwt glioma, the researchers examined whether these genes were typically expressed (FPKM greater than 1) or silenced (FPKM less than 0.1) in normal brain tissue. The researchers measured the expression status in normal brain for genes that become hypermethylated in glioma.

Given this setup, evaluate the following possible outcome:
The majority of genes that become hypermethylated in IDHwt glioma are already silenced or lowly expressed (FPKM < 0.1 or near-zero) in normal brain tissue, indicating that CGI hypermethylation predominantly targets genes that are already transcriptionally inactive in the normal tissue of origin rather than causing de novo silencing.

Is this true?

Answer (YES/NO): YES